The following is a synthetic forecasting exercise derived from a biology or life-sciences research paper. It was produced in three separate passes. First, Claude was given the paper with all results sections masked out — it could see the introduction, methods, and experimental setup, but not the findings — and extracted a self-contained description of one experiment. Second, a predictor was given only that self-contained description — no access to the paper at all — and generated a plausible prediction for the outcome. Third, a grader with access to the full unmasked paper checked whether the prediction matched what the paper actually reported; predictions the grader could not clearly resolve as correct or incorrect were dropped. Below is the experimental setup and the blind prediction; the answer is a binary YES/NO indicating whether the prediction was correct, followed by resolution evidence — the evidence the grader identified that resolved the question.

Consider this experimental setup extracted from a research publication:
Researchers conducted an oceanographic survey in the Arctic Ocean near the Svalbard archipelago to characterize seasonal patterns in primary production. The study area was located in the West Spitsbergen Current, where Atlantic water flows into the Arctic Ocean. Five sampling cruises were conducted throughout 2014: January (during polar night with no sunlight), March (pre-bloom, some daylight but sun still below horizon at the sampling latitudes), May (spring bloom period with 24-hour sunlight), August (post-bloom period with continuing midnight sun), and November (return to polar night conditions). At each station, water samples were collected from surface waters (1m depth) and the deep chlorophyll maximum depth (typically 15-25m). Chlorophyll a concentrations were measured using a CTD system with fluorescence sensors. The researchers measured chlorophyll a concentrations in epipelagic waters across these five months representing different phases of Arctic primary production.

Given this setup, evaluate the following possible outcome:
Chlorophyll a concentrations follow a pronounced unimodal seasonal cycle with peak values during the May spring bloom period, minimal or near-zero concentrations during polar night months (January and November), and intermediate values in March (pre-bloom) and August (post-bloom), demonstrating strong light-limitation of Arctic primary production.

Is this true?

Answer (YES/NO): NO